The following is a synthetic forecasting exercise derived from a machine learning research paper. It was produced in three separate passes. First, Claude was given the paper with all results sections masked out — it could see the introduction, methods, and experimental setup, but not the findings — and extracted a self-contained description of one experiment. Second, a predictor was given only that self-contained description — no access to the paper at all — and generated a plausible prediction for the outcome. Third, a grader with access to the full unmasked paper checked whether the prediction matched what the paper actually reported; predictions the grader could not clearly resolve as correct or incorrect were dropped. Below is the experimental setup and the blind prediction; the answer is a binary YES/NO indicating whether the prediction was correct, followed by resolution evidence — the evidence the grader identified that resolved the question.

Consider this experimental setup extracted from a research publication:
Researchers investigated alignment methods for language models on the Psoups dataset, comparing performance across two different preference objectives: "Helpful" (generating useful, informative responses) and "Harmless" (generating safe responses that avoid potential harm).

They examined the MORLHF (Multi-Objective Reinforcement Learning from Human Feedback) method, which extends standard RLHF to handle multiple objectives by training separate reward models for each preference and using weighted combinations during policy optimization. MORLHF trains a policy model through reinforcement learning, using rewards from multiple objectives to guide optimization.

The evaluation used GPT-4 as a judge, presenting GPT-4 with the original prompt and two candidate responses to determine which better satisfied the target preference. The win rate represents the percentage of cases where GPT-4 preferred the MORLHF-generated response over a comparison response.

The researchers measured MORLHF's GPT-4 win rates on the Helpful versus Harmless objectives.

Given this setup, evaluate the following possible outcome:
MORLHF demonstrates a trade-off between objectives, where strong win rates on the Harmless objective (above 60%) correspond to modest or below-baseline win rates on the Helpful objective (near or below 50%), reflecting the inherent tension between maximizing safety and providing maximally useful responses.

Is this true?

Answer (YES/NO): NO